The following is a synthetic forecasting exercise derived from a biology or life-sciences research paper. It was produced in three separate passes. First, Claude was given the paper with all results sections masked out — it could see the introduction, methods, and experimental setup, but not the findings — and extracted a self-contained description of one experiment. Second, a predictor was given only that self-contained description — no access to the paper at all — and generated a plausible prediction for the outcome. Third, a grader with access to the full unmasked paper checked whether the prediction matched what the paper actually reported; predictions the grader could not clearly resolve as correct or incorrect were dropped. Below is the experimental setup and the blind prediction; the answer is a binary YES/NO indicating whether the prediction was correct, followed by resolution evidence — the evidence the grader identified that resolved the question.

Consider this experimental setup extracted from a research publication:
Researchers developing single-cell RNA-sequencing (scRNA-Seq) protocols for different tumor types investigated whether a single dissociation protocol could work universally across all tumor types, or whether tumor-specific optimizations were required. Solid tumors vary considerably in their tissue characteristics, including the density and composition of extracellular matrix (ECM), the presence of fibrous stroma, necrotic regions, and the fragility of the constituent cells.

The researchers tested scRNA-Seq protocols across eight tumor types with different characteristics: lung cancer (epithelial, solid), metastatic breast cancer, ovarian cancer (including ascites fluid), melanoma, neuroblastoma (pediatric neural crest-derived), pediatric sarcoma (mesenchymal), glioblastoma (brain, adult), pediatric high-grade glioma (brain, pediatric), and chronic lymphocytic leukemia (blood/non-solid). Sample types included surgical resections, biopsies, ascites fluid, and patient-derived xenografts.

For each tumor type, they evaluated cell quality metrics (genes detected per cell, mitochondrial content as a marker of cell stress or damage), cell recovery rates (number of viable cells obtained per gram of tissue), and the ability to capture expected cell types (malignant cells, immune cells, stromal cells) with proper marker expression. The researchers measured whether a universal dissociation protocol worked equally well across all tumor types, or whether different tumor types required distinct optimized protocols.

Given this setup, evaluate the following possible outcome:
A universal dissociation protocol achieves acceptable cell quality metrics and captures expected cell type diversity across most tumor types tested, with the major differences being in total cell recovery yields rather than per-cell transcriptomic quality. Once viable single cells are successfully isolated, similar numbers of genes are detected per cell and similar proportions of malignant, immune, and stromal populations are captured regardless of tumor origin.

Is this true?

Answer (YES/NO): NO